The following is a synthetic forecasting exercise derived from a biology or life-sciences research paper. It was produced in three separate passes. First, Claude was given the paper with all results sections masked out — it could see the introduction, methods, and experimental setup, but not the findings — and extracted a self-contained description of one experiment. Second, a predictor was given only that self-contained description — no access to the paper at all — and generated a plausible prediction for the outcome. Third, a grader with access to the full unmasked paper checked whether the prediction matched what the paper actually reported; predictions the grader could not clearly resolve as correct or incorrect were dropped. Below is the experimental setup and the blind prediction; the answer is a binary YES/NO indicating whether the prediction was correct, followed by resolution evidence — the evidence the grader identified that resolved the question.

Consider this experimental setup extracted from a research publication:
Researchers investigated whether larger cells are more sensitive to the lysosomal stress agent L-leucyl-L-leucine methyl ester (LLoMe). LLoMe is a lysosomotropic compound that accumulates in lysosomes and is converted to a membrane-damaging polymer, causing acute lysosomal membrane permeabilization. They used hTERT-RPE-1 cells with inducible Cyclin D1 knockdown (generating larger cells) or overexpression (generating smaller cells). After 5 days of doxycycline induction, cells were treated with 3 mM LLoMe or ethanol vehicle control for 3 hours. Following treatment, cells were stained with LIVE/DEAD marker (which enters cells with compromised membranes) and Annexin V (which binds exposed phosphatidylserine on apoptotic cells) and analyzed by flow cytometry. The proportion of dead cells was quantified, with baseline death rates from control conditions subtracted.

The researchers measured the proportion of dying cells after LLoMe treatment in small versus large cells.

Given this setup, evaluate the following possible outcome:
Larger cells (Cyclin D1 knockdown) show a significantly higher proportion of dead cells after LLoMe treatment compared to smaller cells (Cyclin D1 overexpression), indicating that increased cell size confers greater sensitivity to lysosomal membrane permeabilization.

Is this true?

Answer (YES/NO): YES